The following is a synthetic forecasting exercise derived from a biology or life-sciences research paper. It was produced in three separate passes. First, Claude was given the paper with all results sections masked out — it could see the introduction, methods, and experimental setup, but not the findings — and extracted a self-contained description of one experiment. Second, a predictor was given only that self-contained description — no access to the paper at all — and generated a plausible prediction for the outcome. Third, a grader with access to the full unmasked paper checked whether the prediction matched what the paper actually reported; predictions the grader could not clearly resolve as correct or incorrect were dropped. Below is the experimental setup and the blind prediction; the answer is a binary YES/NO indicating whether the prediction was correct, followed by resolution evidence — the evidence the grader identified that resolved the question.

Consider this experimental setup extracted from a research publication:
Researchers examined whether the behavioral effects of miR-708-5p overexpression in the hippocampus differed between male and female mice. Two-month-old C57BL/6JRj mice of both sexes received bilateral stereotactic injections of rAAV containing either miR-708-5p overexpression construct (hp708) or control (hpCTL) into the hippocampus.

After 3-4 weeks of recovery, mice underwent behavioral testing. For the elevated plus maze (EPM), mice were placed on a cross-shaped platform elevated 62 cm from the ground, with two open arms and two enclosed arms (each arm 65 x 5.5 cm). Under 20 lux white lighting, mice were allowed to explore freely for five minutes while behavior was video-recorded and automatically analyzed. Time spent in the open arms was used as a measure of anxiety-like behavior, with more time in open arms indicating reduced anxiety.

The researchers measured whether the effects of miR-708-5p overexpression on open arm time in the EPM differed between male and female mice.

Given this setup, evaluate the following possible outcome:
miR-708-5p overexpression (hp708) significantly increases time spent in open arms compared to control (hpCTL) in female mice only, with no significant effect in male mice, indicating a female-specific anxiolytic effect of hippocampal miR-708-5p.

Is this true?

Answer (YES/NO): NO